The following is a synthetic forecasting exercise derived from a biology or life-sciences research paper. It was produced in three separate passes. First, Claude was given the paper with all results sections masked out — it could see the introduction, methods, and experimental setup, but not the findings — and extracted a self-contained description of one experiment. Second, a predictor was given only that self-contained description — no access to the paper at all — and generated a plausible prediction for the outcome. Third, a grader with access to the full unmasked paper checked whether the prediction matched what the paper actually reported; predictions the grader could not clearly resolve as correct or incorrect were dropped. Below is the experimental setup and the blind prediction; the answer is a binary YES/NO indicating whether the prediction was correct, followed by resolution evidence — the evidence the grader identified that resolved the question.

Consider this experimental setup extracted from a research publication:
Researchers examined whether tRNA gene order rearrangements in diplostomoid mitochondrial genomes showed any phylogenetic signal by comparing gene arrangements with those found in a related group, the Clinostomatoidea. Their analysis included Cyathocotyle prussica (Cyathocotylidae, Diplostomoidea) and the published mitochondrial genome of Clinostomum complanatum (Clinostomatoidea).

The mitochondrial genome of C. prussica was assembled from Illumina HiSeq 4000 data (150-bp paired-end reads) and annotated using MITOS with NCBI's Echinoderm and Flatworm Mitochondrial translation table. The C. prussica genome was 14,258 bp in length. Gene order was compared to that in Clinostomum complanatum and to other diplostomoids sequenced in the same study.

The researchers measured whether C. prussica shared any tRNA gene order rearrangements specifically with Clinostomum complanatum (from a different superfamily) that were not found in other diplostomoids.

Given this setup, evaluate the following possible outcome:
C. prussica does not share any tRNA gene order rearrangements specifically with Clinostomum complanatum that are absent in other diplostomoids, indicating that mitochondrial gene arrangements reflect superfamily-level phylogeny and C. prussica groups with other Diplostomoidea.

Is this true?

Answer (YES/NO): NO